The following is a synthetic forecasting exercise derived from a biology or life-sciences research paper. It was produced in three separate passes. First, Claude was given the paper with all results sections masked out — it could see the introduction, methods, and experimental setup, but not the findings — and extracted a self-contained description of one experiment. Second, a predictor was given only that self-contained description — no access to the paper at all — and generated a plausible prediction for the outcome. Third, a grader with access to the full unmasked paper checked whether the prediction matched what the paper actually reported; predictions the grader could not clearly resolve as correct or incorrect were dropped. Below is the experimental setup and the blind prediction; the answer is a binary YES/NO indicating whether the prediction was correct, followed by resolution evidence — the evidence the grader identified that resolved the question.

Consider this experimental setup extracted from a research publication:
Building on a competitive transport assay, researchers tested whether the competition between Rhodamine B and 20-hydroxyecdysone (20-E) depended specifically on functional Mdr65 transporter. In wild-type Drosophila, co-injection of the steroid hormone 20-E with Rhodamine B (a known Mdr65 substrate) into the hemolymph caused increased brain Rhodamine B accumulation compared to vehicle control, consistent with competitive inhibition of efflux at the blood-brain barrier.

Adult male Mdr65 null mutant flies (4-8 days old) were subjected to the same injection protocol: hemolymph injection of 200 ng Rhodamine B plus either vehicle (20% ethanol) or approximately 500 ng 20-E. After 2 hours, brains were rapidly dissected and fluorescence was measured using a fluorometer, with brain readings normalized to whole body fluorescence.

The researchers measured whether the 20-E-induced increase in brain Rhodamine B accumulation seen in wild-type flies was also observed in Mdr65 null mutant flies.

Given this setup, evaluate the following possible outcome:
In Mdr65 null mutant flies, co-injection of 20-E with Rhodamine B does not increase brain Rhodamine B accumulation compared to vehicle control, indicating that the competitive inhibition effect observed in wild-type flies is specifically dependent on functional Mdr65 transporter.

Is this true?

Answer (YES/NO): YES